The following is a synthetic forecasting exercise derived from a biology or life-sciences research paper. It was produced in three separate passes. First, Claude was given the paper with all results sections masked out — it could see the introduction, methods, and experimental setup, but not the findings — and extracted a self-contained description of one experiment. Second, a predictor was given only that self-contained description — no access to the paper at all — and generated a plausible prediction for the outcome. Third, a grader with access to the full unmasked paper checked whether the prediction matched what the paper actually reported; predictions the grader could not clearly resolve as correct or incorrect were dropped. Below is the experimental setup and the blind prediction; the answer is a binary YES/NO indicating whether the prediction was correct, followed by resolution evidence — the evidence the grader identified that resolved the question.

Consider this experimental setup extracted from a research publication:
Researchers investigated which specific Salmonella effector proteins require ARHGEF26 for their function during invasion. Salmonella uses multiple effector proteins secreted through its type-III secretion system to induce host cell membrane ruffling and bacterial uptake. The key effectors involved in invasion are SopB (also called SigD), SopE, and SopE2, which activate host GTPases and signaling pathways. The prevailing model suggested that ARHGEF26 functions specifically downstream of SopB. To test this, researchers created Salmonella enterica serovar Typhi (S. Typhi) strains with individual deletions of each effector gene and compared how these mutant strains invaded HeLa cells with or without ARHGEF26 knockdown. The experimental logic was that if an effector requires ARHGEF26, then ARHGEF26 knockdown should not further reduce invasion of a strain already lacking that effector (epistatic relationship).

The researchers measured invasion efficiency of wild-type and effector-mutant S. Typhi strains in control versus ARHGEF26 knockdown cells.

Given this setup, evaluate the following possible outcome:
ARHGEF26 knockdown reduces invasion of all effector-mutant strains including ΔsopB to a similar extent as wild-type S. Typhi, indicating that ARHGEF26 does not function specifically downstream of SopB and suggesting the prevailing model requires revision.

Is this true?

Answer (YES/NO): NO